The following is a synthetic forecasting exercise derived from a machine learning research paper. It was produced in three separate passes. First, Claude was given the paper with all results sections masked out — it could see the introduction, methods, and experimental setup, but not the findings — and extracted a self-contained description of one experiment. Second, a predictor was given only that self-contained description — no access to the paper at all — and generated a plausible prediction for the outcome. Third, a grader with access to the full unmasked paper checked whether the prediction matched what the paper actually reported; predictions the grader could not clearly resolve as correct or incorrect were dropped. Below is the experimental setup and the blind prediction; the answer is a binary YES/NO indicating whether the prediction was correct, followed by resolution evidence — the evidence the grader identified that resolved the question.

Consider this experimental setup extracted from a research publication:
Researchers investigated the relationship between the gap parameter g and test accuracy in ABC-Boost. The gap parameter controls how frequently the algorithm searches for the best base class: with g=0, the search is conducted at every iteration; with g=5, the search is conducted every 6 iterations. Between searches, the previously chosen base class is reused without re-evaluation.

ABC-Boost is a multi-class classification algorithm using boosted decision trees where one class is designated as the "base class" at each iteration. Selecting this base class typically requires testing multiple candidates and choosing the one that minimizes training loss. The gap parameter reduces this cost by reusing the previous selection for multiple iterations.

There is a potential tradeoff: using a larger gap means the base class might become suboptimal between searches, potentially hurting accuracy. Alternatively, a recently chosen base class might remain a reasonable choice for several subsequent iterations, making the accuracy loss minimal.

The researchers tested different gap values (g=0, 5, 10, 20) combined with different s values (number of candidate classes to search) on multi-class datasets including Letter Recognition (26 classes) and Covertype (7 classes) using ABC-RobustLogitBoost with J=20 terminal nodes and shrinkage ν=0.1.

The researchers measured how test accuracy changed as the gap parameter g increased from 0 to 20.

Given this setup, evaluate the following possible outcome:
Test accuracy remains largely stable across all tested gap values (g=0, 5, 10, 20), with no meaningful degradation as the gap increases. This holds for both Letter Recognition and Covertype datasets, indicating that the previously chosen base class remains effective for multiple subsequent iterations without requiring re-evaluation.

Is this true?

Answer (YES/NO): YES